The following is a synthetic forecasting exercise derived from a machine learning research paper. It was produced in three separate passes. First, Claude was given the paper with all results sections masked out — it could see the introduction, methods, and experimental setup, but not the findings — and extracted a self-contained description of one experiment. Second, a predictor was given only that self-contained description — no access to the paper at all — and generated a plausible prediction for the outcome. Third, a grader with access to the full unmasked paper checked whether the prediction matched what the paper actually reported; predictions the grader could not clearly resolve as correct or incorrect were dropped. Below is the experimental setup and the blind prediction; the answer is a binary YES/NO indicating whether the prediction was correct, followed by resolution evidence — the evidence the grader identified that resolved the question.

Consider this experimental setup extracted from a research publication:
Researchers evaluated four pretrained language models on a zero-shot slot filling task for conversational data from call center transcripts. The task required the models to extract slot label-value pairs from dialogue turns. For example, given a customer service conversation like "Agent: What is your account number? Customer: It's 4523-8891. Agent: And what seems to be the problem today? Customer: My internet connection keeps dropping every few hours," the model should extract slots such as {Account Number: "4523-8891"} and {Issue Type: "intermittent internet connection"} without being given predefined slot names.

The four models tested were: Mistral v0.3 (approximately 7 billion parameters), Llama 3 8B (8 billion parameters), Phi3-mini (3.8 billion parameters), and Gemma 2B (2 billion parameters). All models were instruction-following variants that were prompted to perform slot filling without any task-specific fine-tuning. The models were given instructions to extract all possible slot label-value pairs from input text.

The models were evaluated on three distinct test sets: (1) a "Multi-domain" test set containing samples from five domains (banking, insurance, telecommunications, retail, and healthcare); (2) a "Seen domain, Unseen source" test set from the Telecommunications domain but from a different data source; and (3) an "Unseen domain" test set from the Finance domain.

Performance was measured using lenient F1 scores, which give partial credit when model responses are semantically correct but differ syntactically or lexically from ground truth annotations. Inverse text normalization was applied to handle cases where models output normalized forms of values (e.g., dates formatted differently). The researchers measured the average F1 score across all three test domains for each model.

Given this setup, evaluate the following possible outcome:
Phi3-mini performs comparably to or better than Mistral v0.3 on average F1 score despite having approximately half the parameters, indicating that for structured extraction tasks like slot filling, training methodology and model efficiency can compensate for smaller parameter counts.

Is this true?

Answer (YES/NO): NO